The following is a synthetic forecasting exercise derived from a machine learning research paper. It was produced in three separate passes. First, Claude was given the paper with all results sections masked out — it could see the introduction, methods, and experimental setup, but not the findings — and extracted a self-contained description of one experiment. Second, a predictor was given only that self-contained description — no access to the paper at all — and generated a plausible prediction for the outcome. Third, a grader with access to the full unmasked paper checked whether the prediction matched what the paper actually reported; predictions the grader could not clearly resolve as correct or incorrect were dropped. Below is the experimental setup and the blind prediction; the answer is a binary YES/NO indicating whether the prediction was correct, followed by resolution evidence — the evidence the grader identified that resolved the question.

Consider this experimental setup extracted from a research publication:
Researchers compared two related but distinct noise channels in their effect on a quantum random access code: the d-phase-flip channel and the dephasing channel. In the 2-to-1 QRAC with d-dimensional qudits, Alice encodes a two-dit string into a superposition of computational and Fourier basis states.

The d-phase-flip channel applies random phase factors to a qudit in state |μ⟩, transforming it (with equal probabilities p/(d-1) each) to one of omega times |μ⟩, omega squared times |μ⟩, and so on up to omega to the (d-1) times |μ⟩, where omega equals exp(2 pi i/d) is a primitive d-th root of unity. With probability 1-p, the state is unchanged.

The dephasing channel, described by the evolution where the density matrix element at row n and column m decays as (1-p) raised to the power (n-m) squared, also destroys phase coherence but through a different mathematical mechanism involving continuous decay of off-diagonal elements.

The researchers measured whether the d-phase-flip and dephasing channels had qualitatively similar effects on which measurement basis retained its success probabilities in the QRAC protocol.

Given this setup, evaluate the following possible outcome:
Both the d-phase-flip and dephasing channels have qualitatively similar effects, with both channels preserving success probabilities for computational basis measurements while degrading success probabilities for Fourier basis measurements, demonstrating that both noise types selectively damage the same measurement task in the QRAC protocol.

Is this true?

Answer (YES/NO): YES